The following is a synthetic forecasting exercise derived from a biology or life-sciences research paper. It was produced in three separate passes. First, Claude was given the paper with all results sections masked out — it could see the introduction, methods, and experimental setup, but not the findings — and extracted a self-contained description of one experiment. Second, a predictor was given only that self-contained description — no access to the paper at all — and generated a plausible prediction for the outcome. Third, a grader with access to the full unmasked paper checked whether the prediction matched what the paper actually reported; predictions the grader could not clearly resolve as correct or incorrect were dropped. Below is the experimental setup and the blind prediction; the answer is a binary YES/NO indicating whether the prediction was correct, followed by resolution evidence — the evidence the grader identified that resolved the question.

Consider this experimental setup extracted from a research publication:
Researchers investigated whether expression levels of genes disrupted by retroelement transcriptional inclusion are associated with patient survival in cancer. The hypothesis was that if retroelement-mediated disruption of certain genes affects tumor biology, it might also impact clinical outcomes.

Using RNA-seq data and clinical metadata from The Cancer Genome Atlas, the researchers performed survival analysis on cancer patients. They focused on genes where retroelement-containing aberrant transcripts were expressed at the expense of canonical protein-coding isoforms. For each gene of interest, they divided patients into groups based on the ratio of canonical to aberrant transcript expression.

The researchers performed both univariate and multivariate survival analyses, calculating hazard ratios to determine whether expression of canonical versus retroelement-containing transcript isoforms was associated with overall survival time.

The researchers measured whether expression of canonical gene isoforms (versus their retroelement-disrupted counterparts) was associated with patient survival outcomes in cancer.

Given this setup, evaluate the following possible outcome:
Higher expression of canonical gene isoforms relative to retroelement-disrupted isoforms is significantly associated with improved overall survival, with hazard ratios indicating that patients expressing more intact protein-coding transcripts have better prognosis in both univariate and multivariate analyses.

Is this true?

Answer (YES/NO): NO